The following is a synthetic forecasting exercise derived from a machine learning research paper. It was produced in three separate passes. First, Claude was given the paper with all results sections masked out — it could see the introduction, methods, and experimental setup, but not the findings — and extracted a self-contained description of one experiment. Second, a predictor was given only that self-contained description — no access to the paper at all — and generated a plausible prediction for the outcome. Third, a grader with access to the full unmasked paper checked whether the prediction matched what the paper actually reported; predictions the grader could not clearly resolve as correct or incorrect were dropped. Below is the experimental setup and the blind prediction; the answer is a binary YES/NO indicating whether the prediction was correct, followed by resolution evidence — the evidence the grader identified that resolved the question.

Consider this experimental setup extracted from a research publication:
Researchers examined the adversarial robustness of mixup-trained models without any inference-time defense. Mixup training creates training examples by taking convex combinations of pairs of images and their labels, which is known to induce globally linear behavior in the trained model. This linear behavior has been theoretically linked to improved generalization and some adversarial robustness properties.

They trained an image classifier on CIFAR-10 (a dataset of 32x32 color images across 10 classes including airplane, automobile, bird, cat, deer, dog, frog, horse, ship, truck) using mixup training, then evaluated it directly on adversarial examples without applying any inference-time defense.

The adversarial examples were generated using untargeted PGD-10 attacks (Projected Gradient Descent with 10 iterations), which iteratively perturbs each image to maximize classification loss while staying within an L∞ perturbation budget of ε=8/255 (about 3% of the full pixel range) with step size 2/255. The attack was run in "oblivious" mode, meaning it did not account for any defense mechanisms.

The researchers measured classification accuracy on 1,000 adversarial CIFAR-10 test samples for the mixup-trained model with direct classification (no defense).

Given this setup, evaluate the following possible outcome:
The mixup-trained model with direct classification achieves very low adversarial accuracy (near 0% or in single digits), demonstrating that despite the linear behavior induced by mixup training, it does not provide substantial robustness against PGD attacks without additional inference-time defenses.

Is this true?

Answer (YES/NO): YES